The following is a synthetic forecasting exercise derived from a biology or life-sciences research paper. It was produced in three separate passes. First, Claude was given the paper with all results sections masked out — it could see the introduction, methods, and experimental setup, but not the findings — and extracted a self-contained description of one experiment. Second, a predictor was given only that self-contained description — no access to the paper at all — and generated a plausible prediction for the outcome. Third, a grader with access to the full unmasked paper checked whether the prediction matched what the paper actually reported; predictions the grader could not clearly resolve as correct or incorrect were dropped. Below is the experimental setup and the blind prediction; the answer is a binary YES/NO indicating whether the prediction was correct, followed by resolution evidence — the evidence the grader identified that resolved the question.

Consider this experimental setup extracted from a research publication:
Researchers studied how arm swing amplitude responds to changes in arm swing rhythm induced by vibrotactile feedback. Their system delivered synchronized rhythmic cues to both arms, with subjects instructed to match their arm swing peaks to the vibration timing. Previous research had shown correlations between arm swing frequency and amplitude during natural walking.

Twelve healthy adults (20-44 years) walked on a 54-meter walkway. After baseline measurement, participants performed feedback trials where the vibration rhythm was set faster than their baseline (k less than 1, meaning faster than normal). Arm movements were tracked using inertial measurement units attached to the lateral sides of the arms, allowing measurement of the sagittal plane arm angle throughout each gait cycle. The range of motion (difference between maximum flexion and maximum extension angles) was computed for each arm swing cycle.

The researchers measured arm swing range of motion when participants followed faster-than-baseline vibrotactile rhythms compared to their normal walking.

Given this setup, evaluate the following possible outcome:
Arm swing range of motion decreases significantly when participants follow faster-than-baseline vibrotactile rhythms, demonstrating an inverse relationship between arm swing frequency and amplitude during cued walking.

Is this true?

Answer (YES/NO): NO